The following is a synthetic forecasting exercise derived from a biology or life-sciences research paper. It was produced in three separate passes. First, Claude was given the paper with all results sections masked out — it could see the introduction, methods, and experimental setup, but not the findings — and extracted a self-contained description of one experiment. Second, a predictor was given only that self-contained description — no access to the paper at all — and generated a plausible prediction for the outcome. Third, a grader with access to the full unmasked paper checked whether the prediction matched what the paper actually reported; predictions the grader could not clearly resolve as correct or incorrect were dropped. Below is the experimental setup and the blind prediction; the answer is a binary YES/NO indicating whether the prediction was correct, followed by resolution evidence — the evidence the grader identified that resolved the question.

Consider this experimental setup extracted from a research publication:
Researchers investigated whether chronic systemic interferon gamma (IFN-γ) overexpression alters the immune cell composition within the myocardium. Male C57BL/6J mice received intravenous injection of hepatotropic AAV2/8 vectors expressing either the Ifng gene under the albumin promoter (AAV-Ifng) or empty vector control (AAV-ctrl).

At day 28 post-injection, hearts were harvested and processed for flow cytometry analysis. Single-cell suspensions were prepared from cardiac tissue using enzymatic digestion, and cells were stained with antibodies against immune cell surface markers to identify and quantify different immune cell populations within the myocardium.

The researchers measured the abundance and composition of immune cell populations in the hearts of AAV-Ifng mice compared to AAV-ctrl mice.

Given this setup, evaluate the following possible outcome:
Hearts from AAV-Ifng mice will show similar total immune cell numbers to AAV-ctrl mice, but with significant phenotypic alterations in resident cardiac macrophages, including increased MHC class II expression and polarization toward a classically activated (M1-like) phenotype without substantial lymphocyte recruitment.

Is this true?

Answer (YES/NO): NO